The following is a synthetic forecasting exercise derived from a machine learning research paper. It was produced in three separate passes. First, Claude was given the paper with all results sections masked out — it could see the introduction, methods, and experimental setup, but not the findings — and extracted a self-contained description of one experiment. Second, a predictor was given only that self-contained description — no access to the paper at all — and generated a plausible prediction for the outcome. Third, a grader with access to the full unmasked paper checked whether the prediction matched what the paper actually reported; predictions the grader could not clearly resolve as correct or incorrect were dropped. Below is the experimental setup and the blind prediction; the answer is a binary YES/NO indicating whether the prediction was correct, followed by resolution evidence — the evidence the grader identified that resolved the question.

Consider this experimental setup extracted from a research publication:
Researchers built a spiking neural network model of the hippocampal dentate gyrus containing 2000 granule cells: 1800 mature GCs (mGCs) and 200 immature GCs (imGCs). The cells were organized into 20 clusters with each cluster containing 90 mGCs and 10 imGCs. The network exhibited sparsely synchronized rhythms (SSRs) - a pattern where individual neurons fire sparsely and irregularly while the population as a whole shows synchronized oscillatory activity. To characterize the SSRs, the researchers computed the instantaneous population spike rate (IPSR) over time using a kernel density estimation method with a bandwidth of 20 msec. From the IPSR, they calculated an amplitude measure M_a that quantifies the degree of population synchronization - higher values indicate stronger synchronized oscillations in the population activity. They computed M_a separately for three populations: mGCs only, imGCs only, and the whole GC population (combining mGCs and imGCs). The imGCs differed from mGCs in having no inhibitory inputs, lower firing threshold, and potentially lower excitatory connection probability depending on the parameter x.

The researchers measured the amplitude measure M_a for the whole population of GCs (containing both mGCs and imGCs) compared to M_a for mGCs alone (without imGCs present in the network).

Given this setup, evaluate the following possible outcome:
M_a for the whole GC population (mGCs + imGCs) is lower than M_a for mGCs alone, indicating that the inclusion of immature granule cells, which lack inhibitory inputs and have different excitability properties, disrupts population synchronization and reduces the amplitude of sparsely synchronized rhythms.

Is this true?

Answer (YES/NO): YES